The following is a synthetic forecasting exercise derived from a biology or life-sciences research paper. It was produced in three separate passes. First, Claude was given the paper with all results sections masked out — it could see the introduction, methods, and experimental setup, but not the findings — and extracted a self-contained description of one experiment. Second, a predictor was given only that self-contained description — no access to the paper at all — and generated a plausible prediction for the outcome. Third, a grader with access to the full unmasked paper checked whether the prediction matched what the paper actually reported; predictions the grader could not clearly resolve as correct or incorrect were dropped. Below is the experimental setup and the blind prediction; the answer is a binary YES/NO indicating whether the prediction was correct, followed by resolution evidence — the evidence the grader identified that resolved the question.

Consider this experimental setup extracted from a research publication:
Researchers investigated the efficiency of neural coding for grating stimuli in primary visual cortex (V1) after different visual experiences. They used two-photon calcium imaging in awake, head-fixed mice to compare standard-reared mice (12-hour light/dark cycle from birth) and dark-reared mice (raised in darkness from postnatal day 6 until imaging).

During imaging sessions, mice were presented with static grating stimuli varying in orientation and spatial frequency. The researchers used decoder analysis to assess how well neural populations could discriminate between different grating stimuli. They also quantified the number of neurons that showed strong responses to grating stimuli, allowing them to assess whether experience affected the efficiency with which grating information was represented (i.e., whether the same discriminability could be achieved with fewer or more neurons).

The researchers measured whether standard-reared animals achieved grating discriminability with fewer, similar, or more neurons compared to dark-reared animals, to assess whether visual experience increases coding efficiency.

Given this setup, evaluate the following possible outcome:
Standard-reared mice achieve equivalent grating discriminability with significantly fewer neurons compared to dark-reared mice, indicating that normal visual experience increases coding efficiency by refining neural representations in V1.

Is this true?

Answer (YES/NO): NO